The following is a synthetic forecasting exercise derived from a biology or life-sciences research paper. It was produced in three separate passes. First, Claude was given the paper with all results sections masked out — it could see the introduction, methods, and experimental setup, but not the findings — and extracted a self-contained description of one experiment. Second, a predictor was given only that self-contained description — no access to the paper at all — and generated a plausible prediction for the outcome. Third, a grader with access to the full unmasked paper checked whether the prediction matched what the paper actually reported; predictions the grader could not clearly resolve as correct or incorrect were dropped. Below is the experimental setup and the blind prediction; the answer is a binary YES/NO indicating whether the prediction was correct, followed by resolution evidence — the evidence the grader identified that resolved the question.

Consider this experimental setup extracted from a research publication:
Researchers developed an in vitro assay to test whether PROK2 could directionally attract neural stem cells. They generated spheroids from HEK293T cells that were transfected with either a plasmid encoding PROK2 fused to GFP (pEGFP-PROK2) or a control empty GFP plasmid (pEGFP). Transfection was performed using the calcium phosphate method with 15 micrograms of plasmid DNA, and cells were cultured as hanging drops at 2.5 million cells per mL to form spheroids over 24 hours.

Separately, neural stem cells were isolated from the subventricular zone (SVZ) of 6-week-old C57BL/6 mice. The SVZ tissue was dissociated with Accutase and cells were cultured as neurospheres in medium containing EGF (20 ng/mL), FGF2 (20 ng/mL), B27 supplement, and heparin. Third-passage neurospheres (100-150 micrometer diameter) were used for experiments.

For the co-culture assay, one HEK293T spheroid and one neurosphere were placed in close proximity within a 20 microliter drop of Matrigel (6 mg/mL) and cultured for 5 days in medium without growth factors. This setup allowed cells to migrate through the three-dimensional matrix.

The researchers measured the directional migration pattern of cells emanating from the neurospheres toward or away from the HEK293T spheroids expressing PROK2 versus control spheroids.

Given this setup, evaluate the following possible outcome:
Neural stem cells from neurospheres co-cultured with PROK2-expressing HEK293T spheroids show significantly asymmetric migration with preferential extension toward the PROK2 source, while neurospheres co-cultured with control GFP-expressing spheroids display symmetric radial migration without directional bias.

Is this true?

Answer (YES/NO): YES